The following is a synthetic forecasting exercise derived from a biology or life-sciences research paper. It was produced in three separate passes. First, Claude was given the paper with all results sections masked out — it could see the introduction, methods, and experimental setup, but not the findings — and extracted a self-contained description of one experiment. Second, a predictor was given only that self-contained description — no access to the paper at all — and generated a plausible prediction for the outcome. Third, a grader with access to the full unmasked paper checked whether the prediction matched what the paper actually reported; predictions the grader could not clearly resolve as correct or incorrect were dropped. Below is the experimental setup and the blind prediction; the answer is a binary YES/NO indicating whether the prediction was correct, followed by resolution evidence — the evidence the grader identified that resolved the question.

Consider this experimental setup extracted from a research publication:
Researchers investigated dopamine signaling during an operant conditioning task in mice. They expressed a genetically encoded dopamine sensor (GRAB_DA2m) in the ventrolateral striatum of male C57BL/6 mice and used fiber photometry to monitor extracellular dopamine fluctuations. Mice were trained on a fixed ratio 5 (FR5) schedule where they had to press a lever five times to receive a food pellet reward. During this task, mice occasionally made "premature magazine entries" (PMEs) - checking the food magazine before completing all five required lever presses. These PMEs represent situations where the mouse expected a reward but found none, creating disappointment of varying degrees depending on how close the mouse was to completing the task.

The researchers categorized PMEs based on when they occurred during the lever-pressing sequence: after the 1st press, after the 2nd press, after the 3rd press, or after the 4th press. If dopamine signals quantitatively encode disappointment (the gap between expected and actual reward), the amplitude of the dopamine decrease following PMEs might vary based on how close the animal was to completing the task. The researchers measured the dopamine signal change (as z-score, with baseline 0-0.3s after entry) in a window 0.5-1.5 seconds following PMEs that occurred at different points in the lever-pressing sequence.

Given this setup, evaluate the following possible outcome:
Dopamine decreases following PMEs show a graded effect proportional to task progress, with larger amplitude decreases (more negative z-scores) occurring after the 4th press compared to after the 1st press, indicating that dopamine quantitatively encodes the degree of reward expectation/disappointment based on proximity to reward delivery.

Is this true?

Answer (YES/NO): YES